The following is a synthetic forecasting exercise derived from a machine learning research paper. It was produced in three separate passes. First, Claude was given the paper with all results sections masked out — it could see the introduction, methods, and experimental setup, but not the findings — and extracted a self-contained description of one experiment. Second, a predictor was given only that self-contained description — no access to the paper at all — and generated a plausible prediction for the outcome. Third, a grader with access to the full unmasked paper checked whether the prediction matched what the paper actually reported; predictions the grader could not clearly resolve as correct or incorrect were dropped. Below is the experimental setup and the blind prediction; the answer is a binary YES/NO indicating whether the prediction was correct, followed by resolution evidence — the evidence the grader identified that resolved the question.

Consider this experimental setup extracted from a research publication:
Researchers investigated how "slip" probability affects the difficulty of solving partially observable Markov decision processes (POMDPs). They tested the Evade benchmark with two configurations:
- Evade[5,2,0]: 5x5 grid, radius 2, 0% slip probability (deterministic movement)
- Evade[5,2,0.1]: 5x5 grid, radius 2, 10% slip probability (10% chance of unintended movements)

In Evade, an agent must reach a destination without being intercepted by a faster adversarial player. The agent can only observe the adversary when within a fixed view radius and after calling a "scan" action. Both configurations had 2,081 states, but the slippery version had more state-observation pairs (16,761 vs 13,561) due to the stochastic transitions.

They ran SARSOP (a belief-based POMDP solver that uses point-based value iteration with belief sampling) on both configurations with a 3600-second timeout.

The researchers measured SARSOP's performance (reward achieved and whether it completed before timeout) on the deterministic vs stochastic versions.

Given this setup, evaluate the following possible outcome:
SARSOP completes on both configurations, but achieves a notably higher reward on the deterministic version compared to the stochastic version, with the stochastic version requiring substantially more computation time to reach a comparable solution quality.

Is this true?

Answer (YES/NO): NO